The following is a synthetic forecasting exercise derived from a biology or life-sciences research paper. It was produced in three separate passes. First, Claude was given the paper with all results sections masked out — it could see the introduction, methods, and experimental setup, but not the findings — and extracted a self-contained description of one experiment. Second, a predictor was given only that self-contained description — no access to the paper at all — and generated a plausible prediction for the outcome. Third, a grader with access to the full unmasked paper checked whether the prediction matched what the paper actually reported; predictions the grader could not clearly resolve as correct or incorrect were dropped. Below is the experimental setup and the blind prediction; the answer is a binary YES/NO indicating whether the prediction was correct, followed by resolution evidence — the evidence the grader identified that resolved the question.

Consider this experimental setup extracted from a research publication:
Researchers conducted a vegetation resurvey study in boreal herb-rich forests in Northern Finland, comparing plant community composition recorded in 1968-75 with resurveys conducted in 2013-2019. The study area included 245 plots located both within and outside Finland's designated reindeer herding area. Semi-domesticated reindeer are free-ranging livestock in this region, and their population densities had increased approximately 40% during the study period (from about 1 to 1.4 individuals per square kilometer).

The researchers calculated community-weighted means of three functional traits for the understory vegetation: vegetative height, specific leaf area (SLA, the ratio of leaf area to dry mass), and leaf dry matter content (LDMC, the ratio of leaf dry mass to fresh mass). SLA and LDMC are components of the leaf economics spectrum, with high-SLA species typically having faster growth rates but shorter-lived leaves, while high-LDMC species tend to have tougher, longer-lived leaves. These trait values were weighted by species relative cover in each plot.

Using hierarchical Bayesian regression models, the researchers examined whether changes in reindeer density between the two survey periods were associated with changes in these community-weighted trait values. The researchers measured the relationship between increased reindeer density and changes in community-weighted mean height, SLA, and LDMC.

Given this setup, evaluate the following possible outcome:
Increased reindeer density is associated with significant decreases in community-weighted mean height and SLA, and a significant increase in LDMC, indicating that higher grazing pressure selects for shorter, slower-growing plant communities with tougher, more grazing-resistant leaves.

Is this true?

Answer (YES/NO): YES